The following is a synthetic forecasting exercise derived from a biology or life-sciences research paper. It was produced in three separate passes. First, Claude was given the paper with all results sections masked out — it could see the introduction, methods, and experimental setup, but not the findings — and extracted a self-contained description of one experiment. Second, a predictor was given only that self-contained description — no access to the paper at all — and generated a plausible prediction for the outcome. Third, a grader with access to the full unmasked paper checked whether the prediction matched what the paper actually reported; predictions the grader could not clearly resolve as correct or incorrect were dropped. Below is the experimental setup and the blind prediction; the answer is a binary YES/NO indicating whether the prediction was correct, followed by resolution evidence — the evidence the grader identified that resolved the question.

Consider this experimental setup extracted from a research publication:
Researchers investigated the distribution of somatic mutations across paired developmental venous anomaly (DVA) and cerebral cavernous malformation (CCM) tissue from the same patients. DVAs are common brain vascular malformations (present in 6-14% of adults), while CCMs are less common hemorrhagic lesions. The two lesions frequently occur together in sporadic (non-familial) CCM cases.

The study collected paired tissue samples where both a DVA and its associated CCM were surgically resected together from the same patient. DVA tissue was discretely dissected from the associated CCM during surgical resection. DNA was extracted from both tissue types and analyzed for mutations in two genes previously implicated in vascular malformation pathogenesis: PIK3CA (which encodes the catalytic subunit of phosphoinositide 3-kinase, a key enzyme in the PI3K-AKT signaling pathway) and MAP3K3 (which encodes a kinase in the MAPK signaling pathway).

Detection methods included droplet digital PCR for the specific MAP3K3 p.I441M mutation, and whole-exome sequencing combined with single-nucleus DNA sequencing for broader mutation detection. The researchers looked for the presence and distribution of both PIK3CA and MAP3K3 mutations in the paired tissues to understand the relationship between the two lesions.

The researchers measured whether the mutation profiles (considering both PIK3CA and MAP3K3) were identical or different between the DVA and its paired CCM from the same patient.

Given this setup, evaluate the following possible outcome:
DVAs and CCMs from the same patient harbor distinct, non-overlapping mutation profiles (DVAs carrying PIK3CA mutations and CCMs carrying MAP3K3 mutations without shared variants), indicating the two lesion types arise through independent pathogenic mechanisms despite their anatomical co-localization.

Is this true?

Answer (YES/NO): NO